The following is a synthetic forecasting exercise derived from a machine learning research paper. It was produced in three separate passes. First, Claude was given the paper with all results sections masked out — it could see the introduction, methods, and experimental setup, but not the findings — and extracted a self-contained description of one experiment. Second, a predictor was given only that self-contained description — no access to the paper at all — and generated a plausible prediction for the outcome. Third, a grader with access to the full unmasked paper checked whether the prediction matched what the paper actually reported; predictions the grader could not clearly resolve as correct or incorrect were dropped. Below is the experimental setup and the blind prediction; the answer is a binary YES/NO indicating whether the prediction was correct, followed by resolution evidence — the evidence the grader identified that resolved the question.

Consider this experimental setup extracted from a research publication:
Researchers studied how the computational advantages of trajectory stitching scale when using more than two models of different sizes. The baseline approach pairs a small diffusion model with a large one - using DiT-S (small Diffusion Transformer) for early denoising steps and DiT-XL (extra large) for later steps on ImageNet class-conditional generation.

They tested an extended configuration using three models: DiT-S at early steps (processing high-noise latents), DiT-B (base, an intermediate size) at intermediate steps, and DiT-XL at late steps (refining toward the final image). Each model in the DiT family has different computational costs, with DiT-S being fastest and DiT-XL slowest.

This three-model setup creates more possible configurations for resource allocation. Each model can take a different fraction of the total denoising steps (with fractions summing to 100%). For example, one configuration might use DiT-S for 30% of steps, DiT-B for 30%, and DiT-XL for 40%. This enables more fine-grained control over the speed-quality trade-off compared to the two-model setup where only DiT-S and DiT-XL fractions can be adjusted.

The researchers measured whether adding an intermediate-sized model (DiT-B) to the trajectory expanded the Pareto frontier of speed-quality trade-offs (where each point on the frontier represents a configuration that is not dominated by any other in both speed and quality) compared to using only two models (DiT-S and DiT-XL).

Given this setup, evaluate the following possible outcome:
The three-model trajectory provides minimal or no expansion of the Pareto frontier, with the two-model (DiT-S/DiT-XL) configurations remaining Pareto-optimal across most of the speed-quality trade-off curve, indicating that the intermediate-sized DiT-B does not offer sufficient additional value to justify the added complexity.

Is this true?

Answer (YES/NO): NO